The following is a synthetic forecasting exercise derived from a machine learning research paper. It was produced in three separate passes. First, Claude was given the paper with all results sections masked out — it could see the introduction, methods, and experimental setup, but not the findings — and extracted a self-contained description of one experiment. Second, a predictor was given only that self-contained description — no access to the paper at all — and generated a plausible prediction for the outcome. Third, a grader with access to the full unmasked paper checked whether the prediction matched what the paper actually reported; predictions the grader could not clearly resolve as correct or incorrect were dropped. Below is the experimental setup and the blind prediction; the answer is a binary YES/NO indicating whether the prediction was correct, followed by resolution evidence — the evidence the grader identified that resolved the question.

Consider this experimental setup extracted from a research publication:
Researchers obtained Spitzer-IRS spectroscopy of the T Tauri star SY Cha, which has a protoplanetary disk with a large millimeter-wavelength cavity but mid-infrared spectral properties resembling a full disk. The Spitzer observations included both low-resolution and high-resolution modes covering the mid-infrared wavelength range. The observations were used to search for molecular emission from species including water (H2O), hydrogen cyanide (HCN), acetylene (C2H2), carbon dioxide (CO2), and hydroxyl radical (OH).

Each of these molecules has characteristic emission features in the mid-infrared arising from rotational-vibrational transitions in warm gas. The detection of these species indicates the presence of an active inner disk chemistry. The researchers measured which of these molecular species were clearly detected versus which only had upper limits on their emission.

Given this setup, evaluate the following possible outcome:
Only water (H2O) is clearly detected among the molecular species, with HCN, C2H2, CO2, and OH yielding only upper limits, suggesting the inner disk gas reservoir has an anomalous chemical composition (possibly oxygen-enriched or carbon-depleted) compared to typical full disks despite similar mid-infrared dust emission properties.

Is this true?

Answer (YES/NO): NO